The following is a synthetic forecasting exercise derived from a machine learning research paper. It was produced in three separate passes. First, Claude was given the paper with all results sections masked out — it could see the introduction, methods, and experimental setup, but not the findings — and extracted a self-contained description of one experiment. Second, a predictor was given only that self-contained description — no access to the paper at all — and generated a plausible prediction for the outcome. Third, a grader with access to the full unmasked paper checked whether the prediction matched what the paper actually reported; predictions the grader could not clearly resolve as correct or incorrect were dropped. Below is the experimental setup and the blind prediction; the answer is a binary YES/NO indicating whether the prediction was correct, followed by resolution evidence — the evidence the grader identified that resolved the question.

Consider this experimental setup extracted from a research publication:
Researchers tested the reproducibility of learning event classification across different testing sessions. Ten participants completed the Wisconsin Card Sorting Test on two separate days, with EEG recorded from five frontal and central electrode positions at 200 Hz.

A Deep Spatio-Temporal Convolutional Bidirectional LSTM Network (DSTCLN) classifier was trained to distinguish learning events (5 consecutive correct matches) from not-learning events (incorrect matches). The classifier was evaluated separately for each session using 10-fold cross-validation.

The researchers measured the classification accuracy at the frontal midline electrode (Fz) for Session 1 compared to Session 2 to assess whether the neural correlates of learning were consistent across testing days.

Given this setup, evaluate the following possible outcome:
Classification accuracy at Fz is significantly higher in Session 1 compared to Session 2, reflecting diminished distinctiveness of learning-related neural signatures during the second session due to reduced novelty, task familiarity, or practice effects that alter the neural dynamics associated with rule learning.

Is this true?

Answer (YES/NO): NO